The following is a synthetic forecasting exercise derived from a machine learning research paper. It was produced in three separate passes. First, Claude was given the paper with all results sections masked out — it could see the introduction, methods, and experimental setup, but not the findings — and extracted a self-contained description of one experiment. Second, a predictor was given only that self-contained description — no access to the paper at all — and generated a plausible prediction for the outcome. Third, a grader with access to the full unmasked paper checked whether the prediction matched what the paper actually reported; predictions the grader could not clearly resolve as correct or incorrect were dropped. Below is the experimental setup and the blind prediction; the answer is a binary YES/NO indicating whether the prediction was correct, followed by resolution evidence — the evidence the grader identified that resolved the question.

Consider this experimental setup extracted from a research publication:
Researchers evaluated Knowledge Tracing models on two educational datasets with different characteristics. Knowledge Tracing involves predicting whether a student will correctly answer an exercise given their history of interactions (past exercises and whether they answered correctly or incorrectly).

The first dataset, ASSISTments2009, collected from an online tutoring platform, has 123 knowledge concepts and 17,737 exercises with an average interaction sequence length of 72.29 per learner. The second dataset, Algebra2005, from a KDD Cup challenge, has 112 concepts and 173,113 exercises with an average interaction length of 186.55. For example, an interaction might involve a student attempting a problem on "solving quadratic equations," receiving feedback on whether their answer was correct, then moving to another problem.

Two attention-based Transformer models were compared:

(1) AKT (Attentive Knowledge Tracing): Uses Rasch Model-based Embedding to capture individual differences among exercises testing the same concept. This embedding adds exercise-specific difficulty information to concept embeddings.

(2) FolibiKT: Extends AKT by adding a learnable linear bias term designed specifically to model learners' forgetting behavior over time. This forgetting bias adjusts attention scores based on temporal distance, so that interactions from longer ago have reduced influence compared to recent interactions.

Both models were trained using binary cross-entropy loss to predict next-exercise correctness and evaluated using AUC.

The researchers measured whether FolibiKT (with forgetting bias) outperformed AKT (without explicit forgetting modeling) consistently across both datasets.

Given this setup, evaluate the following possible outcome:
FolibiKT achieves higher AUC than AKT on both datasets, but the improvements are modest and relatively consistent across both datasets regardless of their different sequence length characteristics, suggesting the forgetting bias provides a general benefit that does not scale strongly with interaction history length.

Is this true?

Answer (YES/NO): NO